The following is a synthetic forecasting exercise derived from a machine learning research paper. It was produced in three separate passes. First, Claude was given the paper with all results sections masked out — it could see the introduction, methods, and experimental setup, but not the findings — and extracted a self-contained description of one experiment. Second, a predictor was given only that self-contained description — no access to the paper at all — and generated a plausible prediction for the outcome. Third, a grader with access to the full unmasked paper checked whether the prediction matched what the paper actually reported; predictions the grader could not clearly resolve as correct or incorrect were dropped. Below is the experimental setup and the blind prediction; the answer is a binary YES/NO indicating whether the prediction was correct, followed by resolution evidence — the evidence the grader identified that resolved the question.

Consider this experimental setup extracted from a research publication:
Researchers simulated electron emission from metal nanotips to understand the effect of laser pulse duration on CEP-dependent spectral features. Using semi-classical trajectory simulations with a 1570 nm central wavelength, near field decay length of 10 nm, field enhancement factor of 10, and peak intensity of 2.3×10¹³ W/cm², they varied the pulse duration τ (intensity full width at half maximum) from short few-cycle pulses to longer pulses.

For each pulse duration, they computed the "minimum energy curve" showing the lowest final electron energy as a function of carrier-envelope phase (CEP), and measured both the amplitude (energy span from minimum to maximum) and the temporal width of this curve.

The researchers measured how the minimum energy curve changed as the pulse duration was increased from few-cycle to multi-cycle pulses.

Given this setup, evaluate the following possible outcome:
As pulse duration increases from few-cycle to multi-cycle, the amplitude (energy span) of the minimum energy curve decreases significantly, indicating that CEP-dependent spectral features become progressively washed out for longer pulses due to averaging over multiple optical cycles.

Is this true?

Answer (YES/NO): NO